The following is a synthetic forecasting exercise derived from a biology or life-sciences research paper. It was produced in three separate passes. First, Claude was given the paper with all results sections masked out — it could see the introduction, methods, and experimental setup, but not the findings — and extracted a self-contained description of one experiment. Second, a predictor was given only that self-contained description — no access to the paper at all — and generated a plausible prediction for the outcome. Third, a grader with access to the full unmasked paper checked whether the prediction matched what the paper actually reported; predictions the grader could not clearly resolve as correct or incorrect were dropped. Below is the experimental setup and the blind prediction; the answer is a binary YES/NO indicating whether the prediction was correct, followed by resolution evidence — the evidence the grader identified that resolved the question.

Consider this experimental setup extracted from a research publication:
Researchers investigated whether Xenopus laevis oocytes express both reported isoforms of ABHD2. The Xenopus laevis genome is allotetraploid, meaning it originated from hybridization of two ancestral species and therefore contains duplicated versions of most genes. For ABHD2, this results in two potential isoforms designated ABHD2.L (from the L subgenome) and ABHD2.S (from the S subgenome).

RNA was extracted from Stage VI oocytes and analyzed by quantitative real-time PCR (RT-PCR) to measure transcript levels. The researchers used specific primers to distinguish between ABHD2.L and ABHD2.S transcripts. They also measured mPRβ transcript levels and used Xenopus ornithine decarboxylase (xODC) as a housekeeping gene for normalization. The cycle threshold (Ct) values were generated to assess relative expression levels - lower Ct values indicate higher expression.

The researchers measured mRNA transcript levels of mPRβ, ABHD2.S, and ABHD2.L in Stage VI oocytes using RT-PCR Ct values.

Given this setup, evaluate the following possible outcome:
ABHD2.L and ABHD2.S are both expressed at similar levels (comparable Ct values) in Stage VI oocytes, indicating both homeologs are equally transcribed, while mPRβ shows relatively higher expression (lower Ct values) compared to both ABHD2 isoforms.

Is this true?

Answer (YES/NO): NO